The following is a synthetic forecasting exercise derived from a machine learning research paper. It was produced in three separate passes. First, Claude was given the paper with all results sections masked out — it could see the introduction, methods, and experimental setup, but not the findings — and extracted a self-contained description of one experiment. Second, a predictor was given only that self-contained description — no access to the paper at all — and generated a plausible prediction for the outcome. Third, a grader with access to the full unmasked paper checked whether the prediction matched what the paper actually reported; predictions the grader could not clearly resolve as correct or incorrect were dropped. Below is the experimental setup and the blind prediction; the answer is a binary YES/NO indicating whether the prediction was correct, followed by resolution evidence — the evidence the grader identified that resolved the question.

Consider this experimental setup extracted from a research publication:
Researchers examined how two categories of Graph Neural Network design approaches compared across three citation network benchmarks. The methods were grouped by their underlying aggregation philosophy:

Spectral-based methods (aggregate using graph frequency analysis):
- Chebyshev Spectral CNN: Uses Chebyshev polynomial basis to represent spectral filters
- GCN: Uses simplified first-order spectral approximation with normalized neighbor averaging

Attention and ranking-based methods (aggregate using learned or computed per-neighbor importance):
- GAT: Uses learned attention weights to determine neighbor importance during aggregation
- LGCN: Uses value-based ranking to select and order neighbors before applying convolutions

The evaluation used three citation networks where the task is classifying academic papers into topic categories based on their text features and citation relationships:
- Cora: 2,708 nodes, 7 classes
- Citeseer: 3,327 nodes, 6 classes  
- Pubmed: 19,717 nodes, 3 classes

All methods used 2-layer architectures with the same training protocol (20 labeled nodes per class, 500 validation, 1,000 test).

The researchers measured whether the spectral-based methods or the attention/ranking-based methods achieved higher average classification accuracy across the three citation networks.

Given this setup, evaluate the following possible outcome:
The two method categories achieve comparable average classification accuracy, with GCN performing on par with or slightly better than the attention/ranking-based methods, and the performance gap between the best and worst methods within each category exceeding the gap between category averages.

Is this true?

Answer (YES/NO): NO